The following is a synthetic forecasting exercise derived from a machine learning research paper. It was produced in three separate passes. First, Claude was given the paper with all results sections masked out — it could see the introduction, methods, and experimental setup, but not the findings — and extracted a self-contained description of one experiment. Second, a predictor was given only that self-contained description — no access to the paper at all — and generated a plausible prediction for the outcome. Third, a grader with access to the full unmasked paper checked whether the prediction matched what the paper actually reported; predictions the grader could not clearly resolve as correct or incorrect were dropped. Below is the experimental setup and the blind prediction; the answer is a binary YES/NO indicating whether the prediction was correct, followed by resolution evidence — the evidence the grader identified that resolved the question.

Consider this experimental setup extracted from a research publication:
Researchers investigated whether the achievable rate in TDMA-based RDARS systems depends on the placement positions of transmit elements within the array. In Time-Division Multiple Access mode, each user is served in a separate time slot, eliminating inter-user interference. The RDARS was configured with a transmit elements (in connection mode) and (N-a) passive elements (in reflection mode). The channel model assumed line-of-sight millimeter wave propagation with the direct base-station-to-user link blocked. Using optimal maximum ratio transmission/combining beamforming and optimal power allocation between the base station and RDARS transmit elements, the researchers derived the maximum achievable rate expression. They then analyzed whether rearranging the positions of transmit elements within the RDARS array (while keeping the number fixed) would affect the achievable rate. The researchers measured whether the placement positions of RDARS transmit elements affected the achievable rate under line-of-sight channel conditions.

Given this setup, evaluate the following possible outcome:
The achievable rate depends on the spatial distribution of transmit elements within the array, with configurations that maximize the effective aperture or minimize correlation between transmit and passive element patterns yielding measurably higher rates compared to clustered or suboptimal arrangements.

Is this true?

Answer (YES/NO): NO